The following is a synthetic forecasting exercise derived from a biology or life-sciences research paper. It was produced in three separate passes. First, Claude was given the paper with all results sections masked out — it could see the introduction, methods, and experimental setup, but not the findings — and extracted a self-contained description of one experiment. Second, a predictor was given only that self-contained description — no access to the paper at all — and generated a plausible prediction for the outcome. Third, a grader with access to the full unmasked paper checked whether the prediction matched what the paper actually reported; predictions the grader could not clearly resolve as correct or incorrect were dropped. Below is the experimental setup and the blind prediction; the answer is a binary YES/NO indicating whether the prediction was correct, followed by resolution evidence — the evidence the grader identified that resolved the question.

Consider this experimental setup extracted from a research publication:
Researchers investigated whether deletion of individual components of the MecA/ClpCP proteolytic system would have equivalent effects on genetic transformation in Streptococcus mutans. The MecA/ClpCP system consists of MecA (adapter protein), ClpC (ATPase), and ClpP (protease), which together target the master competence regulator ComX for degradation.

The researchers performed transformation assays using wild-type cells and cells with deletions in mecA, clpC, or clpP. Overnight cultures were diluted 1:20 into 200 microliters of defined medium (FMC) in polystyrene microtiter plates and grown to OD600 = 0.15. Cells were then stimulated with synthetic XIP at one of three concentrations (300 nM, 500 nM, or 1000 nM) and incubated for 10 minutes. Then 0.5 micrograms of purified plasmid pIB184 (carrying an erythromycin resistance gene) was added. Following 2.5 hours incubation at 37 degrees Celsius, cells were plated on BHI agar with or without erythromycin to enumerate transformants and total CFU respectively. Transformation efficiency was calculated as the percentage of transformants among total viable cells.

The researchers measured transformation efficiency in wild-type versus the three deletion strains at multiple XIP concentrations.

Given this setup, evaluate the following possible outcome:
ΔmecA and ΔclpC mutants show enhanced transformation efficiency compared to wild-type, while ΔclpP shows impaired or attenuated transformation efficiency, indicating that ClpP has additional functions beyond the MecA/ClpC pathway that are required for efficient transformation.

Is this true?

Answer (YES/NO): NO